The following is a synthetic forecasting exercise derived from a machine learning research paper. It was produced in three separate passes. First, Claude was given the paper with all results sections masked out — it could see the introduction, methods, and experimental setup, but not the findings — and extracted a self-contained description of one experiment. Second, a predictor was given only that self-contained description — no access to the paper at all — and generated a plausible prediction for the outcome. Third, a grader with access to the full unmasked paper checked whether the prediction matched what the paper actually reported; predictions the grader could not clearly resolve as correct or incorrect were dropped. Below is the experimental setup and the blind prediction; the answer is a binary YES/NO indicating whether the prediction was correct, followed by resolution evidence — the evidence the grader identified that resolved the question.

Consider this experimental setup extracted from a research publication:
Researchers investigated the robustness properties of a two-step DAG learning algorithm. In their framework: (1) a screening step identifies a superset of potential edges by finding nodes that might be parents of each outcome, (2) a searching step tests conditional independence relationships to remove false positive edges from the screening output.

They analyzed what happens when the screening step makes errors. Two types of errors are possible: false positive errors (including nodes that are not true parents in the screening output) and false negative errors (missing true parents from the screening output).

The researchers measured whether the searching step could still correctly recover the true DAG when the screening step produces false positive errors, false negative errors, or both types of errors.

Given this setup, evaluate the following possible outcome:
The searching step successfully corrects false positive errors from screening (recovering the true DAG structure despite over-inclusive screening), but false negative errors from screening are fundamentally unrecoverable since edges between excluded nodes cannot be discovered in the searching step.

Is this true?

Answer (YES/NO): YES